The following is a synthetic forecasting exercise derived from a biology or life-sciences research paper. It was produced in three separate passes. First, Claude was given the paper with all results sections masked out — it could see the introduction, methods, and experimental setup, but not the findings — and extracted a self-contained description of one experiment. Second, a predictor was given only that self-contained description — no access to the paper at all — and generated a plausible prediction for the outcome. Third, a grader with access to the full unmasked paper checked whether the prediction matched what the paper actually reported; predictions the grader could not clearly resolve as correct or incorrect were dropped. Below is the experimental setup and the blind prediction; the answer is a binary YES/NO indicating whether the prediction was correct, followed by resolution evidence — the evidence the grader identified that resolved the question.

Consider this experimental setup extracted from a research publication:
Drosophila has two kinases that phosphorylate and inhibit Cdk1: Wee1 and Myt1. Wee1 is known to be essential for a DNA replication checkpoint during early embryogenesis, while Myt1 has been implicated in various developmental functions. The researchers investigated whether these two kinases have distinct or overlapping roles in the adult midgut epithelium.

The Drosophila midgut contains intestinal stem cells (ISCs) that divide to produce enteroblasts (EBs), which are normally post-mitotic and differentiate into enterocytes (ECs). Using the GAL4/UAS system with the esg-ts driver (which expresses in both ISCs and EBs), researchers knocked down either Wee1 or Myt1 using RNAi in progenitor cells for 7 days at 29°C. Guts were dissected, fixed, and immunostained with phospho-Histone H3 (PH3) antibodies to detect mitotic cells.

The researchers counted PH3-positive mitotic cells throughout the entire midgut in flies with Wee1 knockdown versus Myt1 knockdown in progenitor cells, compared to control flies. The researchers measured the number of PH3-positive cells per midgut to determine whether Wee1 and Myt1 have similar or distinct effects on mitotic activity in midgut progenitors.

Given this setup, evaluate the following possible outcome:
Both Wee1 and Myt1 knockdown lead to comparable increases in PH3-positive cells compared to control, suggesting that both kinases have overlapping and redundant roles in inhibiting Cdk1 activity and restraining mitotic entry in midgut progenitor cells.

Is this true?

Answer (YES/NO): NO